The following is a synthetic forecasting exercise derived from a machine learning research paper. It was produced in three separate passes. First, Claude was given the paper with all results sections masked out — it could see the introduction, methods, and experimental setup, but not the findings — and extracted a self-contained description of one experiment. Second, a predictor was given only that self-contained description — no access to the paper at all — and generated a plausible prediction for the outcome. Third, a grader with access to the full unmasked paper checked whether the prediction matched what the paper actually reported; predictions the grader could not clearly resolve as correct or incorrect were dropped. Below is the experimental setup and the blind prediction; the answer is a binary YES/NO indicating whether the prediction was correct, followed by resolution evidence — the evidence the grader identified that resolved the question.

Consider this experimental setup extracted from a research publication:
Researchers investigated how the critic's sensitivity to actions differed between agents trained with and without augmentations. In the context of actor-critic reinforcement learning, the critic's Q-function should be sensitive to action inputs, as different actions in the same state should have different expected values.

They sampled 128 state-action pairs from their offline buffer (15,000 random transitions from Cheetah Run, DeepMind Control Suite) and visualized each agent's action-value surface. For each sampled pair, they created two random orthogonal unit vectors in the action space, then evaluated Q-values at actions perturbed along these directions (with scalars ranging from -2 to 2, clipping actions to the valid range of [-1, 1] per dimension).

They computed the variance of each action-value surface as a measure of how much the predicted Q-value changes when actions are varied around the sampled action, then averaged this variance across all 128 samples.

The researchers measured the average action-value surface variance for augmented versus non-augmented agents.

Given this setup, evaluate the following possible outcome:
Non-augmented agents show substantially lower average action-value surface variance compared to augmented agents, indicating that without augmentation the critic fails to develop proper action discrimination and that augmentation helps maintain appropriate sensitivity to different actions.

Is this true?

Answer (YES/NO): YES